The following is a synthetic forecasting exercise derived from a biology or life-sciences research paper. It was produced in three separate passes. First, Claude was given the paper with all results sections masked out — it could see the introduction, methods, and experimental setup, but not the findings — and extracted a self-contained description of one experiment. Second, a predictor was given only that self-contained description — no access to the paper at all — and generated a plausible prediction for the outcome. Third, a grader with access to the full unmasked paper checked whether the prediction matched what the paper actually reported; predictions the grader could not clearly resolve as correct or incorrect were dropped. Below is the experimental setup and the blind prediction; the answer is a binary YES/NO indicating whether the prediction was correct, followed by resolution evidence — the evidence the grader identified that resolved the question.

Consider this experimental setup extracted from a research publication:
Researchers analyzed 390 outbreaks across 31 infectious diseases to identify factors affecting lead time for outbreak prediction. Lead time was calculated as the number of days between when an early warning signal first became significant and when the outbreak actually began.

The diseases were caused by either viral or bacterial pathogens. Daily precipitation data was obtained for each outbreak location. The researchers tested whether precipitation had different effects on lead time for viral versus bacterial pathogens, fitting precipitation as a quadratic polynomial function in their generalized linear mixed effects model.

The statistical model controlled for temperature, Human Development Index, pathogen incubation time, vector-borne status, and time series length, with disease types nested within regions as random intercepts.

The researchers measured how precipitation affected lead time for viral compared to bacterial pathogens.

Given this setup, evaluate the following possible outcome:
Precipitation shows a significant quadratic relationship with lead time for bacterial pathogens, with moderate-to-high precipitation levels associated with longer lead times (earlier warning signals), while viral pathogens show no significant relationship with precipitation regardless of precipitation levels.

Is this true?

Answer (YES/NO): NO